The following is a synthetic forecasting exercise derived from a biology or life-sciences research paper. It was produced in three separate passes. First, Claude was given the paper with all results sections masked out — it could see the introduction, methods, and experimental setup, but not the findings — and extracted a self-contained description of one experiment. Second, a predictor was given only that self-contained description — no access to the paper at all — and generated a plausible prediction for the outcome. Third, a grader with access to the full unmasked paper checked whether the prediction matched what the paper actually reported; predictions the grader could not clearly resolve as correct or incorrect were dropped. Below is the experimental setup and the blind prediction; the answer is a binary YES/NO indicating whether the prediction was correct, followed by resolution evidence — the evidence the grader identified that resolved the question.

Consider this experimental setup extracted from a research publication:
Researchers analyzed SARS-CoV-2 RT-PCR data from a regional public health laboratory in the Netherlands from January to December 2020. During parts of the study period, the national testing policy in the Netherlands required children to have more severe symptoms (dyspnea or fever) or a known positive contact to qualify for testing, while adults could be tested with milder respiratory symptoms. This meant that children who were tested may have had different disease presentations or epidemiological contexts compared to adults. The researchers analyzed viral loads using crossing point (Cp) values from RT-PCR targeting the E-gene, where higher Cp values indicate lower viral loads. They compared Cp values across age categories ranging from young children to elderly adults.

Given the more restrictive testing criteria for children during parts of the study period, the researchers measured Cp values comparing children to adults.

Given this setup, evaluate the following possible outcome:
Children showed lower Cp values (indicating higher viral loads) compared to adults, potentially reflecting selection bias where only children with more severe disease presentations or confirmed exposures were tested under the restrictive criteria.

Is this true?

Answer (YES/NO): NO